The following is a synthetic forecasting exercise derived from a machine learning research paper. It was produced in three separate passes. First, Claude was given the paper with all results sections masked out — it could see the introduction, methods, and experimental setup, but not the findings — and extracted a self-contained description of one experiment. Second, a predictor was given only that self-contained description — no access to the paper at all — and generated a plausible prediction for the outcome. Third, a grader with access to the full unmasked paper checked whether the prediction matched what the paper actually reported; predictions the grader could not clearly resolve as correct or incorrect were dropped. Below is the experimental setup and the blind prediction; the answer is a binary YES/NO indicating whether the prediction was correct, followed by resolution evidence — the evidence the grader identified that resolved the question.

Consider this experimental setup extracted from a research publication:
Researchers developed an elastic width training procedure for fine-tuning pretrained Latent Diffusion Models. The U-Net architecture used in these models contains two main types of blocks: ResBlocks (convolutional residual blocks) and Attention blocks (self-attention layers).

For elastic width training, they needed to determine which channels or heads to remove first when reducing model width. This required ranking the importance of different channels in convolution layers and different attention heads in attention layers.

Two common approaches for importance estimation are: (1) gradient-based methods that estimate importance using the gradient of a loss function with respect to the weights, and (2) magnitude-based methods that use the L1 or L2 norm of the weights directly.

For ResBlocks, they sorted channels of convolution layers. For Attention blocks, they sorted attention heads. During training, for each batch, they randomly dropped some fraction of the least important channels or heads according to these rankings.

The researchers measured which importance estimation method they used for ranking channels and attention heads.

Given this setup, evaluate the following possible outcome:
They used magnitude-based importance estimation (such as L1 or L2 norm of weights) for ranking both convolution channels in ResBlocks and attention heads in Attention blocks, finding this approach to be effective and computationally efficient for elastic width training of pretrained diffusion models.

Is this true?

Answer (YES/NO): YES